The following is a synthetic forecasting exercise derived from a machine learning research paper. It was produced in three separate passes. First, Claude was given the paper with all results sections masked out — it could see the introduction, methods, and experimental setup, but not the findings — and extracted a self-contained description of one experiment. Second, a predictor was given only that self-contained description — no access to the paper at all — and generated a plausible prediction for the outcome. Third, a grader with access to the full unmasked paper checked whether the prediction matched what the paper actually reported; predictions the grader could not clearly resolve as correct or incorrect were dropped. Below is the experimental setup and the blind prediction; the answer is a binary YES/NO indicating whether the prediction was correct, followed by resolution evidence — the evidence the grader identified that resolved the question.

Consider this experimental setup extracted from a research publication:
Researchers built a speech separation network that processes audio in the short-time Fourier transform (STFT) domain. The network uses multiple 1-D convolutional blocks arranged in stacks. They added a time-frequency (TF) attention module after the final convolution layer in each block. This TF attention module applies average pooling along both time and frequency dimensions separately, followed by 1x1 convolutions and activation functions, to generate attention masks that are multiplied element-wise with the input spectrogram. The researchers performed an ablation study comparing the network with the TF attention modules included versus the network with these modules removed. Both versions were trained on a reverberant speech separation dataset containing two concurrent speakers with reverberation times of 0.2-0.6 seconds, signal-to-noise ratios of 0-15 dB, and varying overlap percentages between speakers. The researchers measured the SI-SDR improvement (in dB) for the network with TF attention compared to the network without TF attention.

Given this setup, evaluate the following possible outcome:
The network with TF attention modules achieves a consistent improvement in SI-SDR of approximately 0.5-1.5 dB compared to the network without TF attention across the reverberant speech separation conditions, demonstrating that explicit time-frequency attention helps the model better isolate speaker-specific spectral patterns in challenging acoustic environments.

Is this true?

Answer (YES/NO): NO